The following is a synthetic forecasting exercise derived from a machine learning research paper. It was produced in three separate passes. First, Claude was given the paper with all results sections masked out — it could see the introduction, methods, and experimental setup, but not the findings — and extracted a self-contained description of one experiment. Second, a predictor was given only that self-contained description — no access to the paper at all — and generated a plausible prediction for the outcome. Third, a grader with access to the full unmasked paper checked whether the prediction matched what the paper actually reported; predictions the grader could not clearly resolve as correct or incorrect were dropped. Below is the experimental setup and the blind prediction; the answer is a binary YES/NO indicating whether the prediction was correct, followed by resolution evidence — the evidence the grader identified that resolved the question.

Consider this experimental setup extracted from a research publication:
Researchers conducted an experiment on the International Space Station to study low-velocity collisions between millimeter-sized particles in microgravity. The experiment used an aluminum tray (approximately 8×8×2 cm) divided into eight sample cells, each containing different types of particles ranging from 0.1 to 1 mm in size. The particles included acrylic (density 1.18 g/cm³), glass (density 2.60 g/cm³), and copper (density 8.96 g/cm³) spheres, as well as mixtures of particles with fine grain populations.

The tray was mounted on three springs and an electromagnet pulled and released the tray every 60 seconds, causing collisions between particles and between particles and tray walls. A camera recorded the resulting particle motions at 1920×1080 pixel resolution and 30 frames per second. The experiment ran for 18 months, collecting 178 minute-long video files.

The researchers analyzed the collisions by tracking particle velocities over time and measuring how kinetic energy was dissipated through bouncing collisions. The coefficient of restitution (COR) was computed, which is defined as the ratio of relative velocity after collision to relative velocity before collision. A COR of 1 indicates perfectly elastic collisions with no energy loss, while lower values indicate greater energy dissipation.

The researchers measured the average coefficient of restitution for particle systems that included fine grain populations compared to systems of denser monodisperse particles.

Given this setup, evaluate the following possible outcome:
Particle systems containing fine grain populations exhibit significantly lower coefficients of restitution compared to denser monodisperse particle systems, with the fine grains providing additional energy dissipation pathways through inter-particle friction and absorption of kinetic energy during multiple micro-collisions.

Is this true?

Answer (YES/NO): YES